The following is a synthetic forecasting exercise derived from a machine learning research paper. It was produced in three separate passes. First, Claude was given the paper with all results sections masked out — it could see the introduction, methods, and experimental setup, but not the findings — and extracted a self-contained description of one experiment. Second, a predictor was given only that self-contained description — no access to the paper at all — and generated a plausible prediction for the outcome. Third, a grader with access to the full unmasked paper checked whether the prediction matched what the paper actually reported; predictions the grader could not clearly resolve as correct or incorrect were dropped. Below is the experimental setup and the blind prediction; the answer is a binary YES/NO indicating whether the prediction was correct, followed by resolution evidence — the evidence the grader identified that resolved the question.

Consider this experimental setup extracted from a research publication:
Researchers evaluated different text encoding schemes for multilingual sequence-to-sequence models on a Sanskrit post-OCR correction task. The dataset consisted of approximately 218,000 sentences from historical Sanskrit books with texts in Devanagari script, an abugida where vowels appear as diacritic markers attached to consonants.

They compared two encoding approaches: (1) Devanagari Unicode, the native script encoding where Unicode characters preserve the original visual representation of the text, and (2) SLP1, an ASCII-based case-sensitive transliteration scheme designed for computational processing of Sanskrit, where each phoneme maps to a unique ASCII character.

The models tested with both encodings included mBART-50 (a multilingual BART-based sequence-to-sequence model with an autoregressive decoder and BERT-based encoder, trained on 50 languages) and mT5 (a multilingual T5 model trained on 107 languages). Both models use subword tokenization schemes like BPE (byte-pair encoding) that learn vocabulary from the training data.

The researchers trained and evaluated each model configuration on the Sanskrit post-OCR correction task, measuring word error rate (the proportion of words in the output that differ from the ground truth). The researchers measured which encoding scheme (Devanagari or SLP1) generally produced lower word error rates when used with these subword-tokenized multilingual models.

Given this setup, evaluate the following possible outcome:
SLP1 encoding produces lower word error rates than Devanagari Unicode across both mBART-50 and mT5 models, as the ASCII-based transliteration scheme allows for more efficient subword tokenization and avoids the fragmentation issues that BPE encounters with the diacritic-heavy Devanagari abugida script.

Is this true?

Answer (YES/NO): NO